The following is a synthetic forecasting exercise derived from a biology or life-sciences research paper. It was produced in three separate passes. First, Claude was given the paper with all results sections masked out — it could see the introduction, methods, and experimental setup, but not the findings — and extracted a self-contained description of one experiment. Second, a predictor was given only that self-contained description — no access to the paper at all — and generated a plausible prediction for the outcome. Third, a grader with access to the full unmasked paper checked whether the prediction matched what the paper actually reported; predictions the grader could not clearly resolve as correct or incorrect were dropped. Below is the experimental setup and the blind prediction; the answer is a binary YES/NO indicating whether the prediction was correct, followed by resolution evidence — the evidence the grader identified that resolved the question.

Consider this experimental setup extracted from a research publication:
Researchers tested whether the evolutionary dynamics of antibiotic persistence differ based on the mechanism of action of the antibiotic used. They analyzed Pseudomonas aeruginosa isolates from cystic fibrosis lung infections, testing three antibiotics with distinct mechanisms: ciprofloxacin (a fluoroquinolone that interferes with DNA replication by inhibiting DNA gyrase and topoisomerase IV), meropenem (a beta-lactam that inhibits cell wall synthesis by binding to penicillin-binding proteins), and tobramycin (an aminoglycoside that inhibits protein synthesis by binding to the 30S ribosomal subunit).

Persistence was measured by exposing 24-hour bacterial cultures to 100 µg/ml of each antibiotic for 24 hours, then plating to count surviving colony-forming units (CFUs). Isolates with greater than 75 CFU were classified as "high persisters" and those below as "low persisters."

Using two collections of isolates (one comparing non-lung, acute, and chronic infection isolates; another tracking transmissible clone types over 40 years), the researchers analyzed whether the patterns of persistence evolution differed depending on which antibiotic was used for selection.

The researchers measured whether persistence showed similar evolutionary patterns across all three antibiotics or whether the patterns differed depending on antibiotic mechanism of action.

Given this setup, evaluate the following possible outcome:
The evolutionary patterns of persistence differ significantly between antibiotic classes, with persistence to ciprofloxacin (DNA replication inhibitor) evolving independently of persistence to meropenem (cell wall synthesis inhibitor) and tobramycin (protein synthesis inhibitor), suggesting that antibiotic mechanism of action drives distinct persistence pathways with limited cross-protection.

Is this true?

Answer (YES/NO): NO